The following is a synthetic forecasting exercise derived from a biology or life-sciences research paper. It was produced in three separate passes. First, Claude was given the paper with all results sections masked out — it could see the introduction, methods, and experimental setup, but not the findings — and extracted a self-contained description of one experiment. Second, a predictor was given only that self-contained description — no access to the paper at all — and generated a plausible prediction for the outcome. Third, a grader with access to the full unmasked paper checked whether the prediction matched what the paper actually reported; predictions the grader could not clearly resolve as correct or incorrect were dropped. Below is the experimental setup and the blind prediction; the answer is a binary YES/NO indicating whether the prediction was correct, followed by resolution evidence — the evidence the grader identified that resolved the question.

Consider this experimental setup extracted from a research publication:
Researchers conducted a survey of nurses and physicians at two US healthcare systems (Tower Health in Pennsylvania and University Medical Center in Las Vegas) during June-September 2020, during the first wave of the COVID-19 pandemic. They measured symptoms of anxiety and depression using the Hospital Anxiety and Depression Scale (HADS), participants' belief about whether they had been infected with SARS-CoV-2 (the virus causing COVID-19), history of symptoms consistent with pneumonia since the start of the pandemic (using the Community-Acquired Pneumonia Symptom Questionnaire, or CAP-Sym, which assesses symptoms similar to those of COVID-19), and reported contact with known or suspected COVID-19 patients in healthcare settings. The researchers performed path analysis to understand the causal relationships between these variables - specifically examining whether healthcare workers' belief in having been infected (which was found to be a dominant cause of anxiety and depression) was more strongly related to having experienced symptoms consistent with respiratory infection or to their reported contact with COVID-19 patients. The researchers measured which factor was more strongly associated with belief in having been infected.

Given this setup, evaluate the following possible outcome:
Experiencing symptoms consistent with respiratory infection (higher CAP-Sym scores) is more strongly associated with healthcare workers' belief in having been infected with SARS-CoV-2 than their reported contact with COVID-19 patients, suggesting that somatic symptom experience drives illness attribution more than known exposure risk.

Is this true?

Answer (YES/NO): YES